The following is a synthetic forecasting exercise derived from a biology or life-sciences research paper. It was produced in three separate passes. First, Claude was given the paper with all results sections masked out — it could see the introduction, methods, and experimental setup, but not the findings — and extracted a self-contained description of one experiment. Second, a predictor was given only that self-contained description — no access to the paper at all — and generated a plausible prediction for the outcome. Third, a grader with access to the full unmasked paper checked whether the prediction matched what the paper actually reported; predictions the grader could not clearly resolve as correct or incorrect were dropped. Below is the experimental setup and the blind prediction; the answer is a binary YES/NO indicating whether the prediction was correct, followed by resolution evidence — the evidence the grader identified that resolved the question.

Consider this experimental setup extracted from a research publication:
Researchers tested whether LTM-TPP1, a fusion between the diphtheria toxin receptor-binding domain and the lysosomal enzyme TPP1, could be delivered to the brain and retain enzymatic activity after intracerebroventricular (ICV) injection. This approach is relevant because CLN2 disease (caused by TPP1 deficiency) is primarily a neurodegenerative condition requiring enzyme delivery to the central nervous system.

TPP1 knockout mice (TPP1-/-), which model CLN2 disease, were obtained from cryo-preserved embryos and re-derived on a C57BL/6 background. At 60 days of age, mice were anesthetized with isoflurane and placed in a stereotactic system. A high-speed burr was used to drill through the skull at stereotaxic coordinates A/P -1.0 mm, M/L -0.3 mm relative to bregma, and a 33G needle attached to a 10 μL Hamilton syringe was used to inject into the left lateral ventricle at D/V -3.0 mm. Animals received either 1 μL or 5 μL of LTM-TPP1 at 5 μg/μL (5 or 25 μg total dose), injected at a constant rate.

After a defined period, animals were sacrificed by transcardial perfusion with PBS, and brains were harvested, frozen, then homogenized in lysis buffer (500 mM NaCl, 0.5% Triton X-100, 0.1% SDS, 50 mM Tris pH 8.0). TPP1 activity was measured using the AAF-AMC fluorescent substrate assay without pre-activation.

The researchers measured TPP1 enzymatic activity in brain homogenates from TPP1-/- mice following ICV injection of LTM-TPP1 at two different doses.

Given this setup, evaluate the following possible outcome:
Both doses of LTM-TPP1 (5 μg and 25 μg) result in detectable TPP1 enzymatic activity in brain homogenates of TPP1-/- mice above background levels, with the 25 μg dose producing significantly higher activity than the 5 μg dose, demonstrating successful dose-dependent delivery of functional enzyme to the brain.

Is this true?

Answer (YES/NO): YES